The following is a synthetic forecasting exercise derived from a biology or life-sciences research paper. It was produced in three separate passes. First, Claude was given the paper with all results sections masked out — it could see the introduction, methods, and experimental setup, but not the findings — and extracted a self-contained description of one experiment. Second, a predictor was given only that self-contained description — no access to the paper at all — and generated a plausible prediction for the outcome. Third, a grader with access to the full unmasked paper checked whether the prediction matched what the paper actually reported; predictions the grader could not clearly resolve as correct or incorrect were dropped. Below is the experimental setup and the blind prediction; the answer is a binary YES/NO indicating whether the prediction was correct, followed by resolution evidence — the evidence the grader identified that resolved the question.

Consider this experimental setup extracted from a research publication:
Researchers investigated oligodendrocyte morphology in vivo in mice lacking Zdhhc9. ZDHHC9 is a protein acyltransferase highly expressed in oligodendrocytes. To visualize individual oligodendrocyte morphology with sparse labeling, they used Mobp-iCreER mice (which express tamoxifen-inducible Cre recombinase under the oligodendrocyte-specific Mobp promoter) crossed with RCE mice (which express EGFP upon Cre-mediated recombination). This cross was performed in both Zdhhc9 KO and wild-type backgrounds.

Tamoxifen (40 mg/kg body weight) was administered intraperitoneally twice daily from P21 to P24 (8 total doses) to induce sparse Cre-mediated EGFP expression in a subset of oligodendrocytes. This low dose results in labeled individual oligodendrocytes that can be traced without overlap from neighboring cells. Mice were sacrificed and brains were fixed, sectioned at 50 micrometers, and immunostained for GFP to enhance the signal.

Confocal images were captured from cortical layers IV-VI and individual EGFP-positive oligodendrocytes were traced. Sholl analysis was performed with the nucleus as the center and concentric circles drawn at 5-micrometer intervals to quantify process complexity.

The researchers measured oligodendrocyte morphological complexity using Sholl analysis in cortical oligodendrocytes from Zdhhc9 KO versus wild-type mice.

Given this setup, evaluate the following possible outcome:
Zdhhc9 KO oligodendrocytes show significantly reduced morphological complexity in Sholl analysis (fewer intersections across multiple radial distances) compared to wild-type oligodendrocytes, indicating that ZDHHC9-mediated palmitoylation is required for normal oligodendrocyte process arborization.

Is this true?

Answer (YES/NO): NO